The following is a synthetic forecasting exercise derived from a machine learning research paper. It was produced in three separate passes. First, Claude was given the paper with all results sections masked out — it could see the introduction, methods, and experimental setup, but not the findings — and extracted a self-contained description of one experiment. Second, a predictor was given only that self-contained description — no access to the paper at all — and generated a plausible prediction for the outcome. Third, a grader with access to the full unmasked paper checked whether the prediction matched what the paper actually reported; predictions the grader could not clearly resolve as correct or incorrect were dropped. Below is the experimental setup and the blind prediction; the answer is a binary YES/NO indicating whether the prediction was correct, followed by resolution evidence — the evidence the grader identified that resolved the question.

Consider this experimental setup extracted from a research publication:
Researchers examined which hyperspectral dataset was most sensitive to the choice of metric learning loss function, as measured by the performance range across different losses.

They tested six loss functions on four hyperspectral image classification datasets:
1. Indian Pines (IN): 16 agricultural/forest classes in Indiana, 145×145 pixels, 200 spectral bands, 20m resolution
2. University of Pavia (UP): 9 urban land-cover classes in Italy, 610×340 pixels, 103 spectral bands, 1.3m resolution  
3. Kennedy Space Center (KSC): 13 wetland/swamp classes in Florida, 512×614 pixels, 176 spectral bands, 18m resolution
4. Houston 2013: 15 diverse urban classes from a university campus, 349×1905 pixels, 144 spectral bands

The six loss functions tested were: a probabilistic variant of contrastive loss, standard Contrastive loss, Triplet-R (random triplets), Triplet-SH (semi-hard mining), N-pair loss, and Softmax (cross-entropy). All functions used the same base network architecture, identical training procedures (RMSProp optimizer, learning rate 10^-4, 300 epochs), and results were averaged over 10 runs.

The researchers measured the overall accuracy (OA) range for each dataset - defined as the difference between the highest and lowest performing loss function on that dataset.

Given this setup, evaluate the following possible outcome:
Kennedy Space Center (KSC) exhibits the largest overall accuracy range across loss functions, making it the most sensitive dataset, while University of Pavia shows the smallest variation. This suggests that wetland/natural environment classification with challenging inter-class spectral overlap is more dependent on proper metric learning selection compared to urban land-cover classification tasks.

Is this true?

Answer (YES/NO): NO